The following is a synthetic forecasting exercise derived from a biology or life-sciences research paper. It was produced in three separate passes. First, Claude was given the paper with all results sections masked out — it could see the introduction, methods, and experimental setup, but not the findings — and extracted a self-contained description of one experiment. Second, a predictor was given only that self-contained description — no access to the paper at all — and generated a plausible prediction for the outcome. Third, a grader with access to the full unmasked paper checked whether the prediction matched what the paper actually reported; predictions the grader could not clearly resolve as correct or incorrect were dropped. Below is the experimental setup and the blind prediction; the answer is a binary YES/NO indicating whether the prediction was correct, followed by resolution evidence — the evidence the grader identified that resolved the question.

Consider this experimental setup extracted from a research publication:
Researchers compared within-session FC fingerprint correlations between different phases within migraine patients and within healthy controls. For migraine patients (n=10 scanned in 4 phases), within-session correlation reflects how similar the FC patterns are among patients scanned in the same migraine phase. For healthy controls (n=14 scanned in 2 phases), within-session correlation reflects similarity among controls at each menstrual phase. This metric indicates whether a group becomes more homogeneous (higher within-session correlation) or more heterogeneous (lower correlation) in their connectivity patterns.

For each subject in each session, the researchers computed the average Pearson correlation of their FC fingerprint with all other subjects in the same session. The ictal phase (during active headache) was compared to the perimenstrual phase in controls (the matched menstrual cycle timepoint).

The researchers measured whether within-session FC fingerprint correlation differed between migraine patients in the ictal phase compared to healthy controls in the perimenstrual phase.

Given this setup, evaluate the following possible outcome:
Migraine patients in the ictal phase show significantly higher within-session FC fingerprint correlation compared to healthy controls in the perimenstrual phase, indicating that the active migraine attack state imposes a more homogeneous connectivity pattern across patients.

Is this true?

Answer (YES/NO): NO